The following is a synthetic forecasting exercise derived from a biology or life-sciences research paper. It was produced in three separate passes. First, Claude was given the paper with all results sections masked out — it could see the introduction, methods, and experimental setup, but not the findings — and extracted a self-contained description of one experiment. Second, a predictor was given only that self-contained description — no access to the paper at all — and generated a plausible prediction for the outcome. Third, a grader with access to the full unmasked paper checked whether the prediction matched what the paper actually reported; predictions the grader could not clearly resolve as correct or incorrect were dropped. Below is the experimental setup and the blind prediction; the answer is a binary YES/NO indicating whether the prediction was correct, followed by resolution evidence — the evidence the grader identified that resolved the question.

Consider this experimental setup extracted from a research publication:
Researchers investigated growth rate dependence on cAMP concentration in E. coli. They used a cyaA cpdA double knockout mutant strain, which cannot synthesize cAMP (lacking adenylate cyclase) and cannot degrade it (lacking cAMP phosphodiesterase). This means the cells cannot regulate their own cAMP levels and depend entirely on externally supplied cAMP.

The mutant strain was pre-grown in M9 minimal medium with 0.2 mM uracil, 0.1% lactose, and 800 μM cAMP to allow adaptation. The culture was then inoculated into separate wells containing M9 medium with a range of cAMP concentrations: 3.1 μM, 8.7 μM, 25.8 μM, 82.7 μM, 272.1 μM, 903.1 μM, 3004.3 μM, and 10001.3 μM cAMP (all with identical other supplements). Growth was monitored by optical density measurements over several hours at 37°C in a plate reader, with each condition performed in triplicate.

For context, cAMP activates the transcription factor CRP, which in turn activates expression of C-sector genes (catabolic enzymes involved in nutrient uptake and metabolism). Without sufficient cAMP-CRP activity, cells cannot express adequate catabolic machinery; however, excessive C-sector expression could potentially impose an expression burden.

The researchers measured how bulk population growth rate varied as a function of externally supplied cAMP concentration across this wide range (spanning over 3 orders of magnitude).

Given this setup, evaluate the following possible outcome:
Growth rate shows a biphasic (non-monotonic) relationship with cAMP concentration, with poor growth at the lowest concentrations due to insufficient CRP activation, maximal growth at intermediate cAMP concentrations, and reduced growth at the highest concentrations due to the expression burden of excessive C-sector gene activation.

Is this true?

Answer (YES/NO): YES